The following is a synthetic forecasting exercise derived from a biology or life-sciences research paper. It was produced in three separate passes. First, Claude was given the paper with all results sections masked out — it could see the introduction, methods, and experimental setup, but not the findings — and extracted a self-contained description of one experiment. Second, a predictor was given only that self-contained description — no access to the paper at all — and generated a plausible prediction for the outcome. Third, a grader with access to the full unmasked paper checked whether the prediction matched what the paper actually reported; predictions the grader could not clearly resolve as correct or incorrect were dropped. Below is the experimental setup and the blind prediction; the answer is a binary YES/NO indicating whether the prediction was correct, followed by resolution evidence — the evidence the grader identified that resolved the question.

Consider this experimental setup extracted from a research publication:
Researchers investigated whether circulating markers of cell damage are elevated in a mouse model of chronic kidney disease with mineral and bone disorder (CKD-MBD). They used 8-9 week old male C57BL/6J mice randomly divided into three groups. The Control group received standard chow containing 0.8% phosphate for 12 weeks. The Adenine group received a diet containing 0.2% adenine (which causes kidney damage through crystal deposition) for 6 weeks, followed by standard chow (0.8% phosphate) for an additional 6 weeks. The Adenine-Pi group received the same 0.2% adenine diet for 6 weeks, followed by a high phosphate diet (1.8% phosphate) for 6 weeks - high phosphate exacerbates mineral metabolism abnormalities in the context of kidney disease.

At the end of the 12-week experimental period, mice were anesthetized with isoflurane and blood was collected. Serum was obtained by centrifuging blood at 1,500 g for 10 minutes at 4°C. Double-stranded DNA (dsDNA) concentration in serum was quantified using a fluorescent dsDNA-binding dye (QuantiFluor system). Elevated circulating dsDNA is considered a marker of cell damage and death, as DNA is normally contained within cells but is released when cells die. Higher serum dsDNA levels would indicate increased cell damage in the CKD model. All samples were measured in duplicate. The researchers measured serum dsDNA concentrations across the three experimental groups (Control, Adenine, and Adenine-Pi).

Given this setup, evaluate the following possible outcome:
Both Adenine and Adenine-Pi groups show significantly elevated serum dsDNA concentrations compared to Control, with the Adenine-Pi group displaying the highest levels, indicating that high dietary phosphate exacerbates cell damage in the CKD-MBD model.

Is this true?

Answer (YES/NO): NO